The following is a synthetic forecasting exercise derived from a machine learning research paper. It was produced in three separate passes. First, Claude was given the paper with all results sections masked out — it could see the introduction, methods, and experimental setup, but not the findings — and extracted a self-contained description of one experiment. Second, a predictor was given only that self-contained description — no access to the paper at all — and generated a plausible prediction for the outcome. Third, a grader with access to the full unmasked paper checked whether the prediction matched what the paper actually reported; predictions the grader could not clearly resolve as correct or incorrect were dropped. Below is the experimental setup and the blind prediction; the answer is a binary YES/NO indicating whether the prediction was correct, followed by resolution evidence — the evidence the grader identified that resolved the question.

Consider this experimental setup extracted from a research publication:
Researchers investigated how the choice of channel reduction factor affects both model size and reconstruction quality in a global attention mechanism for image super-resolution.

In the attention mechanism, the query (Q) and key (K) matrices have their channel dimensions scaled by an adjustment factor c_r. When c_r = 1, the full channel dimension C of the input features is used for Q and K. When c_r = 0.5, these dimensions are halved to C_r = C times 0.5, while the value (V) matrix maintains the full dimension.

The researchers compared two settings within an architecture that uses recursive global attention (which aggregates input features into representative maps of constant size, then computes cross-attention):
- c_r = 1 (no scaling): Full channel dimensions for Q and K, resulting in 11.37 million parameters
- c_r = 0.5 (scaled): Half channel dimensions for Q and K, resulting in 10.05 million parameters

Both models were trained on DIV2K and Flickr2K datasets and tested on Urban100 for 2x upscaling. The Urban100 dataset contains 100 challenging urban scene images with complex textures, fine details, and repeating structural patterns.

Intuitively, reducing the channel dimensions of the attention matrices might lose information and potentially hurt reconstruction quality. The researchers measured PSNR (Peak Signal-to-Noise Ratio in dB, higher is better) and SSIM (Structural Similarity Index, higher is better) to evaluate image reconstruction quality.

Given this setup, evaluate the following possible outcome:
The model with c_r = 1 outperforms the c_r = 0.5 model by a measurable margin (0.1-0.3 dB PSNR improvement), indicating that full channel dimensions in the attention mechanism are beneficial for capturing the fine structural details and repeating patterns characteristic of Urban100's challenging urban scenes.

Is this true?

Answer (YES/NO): NO